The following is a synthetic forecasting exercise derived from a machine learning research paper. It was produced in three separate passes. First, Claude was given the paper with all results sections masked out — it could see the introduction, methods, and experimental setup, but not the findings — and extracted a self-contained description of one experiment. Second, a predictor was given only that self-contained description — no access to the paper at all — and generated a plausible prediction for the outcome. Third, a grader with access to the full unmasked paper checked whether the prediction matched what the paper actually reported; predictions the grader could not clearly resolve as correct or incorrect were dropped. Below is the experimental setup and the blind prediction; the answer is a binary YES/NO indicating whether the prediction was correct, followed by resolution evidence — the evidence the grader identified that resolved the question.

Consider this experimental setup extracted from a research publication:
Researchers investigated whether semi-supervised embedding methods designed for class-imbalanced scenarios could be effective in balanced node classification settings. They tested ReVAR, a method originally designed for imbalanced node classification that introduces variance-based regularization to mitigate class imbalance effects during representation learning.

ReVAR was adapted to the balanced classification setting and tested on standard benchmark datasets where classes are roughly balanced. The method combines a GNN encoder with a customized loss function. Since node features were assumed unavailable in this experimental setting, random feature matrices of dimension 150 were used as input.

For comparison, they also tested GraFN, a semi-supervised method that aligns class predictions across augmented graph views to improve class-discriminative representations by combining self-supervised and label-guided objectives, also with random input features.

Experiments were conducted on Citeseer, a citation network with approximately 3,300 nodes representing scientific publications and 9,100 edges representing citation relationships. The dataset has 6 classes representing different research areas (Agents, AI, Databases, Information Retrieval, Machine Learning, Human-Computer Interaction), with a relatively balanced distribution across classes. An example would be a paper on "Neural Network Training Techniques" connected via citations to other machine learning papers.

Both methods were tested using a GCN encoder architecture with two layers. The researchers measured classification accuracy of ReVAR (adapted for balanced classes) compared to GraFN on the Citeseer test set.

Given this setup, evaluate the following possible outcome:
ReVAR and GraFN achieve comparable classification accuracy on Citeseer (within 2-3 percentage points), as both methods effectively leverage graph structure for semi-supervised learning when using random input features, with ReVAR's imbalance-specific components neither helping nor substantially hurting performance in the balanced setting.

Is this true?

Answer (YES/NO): NO